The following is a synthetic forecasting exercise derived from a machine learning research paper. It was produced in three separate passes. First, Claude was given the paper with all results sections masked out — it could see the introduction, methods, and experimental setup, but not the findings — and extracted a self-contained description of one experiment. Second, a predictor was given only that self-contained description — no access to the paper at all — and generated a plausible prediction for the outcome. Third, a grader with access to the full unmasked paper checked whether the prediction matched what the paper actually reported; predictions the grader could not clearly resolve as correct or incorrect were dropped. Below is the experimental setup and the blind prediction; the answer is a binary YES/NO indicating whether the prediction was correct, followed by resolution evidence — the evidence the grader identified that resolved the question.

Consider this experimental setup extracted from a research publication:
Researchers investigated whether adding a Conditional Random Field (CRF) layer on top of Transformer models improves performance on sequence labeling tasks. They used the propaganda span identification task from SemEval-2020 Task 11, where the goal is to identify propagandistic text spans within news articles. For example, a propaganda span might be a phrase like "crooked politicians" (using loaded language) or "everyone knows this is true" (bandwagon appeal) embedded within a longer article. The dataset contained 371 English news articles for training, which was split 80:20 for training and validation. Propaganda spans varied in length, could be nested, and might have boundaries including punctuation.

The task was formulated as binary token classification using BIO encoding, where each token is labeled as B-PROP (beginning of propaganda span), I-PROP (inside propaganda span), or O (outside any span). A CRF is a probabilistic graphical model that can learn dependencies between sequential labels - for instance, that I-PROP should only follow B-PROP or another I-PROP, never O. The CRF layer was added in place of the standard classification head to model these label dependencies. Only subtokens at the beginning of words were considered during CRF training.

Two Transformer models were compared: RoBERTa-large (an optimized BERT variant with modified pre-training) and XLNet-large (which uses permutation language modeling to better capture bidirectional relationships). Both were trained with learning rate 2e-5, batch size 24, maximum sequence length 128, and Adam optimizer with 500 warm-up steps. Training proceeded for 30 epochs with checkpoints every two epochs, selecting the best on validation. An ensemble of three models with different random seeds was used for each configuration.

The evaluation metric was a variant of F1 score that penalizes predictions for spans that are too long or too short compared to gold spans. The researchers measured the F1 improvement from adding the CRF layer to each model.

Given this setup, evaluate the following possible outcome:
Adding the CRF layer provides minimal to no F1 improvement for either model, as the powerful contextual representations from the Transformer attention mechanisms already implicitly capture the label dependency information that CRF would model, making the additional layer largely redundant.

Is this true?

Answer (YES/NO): NO